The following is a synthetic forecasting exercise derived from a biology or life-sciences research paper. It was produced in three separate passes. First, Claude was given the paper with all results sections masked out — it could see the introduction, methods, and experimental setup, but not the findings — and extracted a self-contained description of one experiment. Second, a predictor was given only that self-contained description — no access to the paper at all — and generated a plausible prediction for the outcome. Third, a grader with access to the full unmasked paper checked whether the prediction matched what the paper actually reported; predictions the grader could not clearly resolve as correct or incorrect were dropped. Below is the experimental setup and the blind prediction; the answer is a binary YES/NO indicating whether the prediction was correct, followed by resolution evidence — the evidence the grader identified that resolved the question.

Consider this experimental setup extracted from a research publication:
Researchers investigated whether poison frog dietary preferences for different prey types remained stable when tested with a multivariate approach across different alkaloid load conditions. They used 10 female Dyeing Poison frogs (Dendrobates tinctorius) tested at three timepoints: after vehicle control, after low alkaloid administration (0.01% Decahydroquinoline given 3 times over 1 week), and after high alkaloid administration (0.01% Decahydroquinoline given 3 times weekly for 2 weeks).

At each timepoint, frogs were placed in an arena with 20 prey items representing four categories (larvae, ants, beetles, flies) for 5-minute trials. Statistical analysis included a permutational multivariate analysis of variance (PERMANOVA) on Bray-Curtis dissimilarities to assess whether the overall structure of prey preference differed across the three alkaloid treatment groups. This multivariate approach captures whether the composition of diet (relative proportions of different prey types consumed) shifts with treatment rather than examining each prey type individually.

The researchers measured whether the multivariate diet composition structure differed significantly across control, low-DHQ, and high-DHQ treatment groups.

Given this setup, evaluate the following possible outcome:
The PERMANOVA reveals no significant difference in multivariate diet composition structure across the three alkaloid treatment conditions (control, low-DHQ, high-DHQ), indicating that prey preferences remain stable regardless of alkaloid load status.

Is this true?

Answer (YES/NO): NO